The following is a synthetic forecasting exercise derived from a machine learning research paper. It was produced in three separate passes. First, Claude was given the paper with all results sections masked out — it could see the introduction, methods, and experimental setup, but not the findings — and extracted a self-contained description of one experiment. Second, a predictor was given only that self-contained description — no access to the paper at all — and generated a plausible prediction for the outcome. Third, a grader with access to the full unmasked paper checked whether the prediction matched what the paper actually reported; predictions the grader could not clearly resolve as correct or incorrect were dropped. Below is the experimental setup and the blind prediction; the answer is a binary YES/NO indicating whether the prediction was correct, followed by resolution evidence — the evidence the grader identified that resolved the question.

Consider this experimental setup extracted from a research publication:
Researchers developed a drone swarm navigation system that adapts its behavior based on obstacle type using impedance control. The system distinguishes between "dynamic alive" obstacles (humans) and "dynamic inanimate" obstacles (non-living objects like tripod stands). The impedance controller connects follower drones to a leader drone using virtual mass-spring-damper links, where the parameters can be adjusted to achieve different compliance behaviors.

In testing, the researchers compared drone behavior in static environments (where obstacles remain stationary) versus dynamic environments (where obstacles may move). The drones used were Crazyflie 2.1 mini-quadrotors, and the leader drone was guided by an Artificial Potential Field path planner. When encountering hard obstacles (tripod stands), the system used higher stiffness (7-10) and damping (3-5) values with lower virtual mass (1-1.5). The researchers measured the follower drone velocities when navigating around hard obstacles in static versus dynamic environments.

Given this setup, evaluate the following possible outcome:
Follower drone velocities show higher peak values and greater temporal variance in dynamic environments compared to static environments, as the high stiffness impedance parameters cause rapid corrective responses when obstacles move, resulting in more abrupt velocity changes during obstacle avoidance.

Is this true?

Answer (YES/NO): NO